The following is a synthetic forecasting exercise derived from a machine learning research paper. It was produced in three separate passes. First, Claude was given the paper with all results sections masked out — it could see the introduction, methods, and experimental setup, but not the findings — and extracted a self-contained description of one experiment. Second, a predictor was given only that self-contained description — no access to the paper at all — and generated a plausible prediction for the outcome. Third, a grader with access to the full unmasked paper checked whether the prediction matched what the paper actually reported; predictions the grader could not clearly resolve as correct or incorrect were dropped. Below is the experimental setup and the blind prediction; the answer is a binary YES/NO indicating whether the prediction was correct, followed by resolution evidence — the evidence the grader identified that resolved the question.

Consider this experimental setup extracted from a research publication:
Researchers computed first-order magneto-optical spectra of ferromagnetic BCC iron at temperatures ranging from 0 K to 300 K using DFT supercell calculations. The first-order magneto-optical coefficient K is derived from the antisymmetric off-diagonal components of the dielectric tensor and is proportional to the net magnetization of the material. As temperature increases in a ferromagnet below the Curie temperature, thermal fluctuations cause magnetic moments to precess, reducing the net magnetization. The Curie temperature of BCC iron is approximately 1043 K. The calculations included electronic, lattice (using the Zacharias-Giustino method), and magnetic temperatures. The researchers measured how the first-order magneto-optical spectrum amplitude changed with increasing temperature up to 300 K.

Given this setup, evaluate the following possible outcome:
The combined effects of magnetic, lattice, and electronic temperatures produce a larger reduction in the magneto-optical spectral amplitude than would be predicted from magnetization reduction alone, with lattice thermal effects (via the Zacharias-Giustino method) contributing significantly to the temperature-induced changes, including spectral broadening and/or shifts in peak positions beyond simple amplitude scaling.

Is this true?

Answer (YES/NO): NO